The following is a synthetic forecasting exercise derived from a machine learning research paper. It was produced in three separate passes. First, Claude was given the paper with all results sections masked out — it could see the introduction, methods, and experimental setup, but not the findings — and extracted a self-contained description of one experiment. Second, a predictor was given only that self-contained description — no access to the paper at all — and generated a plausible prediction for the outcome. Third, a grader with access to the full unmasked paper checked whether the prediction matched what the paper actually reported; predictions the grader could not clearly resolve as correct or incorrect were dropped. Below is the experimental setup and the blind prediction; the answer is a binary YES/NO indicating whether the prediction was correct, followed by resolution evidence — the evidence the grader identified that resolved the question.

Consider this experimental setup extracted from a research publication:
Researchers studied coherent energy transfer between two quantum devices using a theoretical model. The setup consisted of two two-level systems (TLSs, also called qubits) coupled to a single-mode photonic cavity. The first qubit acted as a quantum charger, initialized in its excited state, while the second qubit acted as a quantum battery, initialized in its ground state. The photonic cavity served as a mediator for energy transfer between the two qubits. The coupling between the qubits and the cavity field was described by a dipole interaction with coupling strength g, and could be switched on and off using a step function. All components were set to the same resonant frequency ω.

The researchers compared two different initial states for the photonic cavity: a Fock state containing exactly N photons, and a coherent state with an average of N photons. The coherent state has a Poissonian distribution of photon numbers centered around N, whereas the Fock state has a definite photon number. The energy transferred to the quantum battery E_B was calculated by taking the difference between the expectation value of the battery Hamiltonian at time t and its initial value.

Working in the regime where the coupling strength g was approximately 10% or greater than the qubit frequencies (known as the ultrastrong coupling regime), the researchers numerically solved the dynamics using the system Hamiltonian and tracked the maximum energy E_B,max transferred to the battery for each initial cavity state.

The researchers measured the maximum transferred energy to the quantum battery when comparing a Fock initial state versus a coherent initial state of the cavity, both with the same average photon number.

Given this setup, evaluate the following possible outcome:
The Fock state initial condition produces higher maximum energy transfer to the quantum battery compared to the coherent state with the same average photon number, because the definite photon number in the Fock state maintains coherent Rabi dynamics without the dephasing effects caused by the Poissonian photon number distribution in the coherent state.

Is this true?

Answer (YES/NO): NO